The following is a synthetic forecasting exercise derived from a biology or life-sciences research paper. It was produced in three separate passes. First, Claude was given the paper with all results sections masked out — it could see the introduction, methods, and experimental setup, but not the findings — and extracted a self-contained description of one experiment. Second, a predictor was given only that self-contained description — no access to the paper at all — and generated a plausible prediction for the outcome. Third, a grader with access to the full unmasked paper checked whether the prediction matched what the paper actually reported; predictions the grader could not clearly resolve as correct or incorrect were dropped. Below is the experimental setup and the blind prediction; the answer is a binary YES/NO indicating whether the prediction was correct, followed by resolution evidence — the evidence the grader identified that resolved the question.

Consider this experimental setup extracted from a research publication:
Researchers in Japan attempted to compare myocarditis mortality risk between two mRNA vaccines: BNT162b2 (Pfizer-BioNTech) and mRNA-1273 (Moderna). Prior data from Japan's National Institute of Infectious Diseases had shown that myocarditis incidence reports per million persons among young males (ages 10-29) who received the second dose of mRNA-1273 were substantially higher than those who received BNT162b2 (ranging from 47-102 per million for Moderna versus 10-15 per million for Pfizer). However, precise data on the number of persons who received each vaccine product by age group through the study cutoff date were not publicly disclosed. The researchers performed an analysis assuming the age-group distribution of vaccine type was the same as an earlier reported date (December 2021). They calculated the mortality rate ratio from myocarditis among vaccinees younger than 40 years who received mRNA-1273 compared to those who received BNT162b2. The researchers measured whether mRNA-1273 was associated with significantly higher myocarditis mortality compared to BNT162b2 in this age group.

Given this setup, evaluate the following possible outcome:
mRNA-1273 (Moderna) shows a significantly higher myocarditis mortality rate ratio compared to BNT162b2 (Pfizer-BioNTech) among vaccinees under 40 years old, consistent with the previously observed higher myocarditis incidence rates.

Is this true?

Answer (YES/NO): NO